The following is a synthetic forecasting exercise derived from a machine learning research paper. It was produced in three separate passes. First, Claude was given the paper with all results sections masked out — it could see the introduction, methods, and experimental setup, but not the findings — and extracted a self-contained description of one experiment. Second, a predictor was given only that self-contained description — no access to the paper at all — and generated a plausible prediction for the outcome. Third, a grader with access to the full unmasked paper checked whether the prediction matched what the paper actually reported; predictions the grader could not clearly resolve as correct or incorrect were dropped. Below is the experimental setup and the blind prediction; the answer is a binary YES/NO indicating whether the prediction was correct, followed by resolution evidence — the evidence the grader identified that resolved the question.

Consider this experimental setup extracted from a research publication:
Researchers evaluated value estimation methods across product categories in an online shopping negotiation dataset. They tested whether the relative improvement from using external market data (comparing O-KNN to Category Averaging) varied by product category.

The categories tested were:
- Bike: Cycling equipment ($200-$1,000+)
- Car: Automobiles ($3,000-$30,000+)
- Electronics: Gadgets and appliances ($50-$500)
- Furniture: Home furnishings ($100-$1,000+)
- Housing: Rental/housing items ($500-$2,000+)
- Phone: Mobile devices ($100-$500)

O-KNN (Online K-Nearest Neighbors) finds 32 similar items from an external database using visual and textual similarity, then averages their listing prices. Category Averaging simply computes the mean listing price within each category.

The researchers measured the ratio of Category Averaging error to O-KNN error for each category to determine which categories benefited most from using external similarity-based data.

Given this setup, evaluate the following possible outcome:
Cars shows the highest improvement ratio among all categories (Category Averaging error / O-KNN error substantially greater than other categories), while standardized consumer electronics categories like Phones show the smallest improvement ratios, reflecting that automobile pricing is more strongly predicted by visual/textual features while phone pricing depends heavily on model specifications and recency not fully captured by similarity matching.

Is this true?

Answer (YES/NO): NO